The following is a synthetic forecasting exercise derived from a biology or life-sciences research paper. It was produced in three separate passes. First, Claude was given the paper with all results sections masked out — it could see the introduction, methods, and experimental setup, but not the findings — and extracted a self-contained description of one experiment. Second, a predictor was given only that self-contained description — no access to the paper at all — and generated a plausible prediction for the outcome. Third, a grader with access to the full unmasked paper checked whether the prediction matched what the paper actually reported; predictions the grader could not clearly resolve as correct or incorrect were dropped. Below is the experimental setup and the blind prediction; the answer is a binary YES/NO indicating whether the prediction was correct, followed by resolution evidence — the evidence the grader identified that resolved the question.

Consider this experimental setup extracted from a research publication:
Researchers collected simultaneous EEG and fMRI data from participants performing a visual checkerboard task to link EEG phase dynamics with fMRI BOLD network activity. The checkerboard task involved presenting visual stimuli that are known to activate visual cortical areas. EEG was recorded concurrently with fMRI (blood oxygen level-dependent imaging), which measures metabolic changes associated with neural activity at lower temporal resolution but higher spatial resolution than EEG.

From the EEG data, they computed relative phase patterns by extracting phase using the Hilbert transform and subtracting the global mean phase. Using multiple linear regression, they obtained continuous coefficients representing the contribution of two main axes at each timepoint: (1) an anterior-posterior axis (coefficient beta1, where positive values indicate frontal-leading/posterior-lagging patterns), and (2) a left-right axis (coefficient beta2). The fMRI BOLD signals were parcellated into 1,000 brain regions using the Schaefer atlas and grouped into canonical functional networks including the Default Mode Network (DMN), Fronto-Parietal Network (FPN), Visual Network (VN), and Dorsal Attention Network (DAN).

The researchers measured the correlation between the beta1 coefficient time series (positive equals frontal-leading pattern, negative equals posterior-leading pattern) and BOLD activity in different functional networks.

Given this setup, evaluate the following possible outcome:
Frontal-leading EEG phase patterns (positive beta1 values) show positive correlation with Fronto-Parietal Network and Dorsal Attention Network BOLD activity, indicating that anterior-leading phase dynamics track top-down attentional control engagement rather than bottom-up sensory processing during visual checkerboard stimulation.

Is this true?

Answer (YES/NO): NO